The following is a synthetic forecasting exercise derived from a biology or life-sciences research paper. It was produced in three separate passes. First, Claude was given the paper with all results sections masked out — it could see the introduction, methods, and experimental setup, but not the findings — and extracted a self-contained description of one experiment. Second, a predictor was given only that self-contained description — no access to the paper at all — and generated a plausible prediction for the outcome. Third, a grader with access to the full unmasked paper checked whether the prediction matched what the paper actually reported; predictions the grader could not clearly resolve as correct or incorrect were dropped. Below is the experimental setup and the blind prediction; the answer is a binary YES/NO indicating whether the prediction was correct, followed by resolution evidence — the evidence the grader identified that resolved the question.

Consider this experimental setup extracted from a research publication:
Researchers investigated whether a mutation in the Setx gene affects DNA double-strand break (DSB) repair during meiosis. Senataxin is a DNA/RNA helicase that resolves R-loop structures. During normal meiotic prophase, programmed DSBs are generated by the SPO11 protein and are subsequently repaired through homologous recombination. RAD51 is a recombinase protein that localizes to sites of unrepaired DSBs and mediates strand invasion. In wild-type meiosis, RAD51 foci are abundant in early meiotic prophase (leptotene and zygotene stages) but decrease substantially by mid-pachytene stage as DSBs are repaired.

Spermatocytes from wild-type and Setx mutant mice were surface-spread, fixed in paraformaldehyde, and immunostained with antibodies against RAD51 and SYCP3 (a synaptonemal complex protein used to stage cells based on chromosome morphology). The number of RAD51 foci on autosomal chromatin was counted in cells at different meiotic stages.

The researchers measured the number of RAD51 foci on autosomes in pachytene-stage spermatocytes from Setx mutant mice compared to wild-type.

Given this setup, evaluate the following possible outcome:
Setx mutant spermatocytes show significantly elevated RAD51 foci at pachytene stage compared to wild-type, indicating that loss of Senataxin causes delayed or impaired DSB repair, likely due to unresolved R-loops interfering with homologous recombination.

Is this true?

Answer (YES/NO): YES